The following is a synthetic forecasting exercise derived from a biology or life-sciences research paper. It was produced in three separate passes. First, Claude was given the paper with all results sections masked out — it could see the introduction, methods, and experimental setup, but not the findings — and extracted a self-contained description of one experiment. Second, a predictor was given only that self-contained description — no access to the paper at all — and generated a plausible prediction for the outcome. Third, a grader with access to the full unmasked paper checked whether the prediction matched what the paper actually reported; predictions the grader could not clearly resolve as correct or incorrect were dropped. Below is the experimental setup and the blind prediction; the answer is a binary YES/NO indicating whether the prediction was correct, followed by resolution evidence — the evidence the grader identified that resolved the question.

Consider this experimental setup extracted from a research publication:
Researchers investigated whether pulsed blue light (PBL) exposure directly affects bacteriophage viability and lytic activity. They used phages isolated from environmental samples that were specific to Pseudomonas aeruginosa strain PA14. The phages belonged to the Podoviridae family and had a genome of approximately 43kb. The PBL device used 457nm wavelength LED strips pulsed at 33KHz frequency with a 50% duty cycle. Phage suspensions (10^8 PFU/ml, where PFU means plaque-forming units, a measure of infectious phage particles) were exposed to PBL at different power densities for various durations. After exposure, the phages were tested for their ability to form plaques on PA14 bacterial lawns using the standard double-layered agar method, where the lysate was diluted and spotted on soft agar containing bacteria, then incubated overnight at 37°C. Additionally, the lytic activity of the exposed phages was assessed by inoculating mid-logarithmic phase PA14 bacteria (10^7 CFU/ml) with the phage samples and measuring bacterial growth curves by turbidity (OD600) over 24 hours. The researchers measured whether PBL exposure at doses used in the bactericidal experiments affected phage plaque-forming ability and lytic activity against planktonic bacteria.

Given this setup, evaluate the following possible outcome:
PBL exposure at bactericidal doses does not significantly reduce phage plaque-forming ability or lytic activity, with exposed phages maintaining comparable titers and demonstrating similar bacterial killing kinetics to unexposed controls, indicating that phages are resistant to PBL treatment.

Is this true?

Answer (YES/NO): YES